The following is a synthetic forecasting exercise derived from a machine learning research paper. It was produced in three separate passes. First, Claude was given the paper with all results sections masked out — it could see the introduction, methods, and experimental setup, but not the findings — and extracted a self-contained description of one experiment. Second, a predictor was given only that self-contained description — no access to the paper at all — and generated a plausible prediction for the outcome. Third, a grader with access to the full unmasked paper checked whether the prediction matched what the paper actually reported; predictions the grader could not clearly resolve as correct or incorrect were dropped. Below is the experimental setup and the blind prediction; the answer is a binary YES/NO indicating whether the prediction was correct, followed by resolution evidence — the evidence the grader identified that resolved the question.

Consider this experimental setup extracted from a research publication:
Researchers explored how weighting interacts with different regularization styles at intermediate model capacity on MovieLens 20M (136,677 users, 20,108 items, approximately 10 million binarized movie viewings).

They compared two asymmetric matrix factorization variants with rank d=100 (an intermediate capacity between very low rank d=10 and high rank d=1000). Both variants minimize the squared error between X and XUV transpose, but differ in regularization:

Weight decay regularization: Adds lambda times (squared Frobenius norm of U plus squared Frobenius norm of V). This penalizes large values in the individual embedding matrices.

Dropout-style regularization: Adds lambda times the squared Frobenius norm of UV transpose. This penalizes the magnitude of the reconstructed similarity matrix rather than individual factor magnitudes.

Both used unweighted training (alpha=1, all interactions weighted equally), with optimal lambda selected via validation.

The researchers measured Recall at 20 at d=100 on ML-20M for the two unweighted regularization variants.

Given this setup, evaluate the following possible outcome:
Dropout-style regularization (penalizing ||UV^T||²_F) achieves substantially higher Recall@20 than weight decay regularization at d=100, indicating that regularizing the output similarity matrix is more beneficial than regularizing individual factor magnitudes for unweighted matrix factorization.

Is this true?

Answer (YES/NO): NO